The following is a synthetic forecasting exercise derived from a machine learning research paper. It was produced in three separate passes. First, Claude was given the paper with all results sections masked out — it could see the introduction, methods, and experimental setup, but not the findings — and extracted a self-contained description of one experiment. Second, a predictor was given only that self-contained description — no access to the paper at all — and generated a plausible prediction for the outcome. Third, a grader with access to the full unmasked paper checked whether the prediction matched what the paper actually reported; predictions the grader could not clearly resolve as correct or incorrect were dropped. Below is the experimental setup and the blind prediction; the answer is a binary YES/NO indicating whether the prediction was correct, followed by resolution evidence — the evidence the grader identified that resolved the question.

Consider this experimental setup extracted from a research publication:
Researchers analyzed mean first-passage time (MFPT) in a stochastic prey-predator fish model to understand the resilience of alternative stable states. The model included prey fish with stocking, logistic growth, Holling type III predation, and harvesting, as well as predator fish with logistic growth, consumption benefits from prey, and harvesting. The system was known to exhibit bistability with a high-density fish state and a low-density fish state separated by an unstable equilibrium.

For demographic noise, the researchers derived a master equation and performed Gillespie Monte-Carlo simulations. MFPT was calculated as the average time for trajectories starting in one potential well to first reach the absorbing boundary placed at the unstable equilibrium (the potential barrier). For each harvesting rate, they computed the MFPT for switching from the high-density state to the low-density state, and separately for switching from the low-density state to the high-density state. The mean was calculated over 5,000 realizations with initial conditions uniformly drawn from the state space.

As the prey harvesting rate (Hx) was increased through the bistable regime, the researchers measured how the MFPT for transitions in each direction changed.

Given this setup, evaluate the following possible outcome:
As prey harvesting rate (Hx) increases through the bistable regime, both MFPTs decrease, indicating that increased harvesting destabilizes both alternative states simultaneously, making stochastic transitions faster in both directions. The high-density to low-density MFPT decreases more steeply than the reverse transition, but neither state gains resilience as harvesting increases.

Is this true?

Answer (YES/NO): NO